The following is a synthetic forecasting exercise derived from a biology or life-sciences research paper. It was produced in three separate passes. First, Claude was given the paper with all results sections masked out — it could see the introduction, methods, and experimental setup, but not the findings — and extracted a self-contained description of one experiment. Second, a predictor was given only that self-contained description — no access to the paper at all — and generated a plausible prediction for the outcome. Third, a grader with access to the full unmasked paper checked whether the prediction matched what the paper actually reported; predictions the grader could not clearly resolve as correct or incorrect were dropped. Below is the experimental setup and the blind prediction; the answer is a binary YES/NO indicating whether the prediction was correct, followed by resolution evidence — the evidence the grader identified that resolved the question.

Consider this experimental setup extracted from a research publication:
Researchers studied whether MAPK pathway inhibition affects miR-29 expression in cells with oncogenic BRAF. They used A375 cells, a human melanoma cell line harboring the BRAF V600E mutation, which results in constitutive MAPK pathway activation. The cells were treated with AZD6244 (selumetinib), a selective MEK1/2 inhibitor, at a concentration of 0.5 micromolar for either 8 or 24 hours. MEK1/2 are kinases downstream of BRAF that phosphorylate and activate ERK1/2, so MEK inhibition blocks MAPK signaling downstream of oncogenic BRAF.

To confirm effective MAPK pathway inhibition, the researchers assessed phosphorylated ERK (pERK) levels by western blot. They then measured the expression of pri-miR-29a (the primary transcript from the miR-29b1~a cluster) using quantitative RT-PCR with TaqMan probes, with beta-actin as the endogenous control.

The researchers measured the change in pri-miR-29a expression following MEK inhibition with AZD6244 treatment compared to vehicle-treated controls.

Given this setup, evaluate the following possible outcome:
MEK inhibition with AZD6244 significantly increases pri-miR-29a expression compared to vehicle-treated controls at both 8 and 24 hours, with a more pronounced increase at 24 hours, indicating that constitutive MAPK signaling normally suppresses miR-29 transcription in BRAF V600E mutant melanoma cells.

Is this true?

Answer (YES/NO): NO